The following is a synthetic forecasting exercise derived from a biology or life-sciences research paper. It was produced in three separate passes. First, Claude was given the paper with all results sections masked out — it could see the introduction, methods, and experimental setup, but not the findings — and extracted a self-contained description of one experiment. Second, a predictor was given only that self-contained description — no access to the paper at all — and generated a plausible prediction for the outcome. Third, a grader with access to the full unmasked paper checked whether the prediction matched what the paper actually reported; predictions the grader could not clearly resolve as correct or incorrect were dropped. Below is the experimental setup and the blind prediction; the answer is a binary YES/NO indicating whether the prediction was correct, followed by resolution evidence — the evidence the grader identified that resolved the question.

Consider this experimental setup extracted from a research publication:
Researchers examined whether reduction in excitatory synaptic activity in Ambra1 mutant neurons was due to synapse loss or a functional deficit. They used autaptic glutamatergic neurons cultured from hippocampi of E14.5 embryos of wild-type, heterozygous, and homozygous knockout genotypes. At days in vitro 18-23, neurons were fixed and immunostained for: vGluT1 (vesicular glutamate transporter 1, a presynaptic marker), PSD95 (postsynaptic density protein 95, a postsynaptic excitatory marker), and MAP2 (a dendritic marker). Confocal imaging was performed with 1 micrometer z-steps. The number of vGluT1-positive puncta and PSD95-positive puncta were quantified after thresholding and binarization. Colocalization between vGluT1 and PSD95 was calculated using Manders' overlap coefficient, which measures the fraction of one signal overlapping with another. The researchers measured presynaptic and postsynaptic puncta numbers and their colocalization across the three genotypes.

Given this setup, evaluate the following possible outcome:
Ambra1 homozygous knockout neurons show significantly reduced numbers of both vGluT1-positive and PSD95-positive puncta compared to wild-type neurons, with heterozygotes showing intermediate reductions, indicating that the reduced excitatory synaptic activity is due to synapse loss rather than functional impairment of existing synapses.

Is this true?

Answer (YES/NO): NO